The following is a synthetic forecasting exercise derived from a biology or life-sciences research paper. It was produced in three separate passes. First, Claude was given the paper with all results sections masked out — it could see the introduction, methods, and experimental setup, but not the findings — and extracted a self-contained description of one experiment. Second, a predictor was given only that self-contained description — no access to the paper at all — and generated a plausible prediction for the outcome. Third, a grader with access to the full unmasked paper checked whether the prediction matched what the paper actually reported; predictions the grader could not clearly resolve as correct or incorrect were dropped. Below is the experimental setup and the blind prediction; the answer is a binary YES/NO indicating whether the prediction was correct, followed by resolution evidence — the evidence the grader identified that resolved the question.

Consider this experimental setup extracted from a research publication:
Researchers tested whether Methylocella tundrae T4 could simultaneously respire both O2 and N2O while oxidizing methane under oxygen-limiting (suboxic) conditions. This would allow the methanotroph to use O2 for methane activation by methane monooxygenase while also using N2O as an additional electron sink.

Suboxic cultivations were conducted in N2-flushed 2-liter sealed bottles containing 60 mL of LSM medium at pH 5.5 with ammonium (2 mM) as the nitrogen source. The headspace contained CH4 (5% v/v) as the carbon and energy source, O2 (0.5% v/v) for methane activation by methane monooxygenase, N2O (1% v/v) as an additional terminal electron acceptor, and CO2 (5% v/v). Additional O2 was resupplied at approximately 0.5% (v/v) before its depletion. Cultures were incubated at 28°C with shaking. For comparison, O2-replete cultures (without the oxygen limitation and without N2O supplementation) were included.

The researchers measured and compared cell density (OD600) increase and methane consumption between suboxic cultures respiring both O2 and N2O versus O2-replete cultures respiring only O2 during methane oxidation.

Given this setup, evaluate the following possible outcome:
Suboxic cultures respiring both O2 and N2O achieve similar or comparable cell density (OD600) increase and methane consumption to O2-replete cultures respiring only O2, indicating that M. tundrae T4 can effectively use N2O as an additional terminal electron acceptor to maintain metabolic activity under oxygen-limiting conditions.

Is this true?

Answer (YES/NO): NO